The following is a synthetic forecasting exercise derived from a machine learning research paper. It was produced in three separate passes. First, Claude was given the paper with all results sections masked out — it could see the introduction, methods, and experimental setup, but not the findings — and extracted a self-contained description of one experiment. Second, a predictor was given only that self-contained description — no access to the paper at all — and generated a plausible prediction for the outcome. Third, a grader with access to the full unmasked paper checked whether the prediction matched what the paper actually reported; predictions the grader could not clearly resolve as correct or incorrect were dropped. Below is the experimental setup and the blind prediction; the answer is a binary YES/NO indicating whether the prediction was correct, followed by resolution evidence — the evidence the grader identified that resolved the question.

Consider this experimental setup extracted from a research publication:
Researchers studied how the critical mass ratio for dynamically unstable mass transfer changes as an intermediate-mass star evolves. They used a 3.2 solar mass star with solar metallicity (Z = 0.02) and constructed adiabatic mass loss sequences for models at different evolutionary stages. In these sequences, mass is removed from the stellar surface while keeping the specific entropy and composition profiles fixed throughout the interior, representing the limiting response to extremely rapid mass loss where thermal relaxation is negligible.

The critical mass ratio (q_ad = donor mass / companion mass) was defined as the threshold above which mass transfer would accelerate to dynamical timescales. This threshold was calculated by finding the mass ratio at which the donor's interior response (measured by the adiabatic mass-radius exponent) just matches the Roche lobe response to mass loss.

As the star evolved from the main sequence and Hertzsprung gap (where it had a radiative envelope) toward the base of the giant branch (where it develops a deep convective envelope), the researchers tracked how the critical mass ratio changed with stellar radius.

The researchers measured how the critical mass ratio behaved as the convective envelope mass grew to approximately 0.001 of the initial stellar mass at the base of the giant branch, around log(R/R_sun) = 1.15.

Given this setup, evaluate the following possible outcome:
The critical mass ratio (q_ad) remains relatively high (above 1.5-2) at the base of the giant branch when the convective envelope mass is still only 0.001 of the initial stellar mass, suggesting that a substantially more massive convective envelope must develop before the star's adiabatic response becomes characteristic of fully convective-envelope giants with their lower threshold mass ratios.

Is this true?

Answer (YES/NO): NO